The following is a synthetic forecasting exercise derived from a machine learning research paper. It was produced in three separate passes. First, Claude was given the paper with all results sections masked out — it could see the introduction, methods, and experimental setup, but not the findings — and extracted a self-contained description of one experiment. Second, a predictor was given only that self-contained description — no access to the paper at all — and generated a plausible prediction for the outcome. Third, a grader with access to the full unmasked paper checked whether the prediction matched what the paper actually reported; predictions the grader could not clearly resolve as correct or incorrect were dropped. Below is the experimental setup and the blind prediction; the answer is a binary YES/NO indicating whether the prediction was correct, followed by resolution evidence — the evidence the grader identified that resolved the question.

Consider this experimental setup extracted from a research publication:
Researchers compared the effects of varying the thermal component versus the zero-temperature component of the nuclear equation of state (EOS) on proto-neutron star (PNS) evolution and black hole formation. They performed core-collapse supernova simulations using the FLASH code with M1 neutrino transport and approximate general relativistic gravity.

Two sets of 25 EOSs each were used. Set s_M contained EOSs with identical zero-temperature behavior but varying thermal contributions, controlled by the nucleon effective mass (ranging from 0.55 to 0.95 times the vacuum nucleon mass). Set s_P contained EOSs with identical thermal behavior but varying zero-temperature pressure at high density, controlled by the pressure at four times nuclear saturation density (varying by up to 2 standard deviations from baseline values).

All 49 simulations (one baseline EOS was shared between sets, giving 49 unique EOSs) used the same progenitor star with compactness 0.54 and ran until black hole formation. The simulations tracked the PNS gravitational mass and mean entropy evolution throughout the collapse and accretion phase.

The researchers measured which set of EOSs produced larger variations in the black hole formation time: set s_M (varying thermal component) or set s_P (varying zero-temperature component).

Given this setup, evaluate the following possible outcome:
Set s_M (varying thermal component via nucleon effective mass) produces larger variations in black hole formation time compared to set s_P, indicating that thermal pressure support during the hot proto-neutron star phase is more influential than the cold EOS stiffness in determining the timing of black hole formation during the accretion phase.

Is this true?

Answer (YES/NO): YES